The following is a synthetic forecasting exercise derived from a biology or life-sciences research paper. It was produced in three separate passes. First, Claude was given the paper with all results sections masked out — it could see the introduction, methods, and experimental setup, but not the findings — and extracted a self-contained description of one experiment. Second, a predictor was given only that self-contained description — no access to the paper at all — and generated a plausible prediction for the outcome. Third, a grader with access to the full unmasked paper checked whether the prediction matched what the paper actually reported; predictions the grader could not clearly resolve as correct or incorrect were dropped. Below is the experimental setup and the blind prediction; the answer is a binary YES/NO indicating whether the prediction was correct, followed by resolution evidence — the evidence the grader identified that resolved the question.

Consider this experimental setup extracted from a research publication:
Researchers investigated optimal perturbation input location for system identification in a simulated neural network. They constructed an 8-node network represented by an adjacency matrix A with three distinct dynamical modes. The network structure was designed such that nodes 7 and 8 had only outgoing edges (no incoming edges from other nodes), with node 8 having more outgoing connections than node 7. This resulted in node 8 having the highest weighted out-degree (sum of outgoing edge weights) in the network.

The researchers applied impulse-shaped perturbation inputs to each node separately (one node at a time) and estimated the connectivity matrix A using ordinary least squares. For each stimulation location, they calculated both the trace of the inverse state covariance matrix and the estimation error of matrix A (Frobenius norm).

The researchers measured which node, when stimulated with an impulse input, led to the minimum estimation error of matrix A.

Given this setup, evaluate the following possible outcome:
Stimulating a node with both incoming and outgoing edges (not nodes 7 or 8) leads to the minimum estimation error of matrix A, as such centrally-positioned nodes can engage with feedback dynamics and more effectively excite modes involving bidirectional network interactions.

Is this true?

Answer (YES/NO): NO